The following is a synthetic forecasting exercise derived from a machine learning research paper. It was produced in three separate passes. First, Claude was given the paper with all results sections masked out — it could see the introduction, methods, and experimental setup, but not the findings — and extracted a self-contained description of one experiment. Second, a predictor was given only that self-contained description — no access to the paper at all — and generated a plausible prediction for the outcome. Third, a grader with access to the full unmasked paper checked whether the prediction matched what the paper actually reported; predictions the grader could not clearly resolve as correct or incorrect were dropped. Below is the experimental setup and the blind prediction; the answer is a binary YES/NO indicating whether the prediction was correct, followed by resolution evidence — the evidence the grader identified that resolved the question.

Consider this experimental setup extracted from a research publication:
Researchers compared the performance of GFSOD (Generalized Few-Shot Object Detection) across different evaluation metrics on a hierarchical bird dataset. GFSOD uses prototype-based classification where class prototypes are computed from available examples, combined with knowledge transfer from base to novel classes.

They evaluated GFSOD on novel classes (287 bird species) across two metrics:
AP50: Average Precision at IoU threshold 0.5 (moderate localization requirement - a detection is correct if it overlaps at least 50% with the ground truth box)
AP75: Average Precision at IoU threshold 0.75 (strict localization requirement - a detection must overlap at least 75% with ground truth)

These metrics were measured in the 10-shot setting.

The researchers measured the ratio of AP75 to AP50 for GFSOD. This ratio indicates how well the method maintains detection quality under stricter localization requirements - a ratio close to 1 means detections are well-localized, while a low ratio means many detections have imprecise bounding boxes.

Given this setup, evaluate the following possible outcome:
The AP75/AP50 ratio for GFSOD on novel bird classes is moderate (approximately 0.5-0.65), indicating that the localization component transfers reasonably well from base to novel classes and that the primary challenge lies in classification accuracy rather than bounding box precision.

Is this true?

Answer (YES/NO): NO